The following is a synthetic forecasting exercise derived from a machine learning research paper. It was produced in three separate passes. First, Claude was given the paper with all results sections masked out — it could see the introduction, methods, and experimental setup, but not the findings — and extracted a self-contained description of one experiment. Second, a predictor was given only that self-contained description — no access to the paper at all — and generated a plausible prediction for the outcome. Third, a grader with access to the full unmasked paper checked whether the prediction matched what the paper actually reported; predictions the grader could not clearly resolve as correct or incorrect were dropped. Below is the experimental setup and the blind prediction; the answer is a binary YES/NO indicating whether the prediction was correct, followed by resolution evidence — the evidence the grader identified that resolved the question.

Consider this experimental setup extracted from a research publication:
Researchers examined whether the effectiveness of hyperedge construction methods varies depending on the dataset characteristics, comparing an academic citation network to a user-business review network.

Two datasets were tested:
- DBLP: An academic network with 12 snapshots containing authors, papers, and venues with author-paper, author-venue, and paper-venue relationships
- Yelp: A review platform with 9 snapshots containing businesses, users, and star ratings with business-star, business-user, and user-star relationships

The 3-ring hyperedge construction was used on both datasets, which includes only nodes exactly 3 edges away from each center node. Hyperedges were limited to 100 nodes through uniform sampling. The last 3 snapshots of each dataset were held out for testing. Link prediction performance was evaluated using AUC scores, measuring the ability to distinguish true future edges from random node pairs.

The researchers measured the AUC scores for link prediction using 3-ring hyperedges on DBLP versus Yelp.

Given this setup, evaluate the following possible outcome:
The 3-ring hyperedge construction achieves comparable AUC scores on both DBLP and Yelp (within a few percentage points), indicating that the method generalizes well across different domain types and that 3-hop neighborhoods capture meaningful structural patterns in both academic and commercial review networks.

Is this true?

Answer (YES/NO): NO